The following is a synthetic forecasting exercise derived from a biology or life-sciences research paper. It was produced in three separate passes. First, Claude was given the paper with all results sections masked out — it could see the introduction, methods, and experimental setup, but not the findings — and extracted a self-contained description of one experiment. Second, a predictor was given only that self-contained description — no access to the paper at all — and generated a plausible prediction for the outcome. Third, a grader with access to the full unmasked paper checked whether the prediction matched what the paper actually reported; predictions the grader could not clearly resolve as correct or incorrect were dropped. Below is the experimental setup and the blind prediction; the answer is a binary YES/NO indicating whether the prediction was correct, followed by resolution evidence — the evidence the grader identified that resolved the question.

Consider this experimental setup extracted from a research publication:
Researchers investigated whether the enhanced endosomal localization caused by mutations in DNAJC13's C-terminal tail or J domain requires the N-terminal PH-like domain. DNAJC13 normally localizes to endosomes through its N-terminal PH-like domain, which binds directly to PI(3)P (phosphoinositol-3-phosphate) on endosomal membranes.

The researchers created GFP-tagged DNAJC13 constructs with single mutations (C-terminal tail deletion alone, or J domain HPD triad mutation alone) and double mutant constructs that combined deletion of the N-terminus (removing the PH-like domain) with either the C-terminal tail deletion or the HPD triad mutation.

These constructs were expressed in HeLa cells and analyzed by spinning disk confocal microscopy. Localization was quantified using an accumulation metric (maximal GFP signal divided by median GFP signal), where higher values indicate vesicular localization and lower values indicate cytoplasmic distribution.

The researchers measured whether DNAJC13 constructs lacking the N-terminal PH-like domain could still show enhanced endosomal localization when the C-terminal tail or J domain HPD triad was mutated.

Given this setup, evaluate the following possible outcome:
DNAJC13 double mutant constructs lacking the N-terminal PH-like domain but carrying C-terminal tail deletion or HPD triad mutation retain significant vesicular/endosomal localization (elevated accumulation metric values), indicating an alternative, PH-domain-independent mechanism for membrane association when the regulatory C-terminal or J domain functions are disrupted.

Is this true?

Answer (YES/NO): NO